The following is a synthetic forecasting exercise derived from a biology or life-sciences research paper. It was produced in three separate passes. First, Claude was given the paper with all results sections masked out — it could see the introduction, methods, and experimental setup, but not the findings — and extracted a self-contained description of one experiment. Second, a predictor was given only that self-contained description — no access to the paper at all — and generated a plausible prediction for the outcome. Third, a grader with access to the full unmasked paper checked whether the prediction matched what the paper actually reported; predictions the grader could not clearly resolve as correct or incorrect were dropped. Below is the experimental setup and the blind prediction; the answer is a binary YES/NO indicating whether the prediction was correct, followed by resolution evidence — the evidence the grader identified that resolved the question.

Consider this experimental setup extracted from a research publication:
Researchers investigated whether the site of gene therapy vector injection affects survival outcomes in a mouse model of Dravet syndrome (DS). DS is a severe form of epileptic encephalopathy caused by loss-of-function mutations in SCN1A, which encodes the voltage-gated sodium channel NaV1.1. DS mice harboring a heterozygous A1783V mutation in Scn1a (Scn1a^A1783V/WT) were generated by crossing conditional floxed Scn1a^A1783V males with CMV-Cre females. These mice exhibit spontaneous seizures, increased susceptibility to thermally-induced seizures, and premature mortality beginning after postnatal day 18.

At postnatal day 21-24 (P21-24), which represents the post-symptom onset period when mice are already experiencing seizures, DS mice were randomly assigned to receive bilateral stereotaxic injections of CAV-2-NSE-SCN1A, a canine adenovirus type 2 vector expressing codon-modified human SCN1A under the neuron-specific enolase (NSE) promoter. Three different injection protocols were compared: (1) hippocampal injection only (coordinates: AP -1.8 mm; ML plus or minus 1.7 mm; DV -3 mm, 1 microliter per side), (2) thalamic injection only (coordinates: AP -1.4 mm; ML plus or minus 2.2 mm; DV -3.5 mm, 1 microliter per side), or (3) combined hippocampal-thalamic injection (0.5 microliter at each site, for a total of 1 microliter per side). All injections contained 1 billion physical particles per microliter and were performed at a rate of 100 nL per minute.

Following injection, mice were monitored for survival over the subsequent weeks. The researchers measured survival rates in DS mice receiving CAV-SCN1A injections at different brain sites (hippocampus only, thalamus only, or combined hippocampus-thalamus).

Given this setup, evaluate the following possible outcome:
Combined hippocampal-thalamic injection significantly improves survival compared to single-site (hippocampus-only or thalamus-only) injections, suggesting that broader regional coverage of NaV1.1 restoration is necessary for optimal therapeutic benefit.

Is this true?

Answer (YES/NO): NO